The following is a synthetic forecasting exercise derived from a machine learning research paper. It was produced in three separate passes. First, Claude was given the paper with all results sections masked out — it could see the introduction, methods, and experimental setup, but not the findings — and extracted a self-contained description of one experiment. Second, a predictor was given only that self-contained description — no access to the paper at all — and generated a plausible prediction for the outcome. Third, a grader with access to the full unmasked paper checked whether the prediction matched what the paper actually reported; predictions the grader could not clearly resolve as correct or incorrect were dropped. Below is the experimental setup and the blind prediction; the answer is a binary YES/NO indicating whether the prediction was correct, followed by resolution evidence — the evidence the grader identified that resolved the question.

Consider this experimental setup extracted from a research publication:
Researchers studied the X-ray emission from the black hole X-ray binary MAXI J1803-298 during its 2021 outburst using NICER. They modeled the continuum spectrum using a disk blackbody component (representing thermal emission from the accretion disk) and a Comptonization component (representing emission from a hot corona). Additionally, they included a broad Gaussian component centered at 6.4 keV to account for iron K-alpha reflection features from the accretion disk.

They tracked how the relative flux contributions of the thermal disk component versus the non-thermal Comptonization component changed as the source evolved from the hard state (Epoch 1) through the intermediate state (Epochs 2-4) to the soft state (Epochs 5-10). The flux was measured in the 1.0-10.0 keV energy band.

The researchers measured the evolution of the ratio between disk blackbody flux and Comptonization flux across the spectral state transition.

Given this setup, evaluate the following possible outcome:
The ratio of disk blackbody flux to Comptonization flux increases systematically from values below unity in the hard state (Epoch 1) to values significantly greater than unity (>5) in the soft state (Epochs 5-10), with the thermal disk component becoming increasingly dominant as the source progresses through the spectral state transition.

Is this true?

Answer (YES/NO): NO